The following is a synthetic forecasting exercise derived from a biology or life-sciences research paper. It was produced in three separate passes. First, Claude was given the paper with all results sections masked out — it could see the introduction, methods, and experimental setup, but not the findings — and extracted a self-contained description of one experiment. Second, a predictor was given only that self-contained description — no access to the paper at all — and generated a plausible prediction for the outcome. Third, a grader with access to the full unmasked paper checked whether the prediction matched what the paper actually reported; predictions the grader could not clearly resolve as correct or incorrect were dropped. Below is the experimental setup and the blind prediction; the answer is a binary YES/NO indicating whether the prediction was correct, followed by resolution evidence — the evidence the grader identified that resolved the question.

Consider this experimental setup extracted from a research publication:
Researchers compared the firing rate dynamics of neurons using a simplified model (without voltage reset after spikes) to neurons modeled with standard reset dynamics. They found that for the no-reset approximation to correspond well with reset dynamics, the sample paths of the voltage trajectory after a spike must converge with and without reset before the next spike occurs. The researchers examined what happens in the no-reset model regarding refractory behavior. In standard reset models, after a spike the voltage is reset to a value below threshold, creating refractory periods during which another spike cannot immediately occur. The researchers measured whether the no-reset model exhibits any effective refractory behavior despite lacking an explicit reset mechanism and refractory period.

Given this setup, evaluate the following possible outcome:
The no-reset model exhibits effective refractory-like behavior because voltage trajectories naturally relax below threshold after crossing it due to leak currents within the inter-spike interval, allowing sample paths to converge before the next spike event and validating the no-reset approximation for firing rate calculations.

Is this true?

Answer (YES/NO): YES